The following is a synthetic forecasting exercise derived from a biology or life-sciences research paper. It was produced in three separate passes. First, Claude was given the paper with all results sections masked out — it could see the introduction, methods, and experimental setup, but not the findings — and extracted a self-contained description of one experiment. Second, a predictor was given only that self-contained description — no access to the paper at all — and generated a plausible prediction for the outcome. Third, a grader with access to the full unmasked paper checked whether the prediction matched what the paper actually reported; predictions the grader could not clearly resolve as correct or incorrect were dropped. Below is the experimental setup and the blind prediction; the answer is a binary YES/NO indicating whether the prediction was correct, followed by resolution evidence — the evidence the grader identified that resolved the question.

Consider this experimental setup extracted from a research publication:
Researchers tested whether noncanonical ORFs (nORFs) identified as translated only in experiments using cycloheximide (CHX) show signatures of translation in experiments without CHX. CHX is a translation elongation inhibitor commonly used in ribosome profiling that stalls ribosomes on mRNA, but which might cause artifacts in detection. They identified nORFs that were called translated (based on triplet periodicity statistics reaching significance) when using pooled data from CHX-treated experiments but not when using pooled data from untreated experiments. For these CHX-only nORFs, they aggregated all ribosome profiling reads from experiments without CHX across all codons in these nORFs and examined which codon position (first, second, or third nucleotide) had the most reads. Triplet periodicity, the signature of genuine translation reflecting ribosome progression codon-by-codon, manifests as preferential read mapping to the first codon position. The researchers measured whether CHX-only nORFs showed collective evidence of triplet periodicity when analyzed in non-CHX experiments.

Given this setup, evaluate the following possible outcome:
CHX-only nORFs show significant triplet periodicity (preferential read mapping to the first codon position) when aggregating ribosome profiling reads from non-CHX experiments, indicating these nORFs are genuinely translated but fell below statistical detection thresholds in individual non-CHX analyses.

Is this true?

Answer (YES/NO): YES